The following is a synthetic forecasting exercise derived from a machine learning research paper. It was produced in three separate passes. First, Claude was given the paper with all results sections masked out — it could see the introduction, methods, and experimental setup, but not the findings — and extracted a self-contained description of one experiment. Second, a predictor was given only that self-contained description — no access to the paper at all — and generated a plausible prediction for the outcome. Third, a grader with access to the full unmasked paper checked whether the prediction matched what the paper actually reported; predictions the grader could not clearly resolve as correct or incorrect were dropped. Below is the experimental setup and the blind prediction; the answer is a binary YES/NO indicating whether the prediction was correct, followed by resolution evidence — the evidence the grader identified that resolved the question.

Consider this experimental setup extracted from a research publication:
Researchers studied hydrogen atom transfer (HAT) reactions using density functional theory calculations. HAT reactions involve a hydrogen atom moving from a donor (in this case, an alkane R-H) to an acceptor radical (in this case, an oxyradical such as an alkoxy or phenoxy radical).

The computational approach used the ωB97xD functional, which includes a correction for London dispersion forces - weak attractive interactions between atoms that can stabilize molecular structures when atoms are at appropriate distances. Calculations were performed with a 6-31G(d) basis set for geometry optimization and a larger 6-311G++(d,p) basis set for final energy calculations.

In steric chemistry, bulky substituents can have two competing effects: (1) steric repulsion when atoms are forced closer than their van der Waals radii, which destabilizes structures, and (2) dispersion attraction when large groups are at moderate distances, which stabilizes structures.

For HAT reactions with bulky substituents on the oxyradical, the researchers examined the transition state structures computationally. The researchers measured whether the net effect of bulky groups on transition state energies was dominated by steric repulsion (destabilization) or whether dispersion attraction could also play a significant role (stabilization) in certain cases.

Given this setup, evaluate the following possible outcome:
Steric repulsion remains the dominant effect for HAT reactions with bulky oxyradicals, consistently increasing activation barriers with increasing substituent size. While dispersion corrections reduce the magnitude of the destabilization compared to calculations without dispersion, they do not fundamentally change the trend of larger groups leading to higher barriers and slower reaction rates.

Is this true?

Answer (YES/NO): NO